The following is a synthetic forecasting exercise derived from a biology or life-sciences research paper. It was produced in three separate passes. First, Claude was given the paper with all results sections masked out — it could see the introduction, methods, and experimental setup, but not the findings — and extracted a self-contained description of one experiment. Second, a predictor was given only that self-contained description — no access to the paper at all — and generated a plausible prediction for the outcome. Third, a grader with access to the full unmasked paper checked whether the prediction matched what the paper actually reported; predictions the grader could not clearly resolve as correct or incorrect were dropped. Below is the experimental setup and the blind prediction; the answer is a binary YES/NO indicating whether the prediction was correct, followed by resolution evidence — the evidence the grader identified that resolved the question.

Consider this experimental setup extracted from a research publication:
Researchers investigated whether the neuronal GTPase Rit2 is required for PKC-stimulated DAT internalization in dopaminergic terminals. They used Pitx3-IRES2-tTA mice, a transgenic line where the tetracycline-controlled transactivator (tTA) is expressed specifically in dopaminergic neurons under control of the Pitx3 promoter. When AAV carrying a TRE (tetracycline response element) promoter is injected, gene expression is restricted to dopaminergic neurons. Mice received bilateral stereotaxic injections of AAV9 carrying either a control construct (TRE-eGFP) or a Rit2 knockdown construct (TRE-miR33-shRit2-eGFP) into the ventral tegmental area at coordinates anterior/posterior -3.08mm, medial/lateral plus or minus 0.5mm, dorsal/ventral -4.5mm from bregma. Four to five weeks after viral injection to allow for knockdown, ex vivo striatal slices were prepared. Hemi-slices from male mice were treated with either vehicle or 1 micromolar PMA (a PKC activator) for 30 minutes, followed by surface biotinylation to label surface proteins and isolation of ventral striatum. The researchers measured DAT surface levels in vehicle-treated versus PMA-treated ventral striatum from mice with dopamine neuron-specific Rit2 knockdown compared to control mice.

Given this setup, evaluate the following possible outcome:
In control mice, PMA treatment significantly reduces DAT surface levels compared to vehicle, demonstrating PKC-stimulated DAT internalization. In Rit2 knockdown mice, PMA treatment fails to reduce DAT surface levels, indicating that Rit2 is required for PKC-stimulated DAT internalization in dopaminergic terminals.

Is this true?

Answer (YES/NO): YES